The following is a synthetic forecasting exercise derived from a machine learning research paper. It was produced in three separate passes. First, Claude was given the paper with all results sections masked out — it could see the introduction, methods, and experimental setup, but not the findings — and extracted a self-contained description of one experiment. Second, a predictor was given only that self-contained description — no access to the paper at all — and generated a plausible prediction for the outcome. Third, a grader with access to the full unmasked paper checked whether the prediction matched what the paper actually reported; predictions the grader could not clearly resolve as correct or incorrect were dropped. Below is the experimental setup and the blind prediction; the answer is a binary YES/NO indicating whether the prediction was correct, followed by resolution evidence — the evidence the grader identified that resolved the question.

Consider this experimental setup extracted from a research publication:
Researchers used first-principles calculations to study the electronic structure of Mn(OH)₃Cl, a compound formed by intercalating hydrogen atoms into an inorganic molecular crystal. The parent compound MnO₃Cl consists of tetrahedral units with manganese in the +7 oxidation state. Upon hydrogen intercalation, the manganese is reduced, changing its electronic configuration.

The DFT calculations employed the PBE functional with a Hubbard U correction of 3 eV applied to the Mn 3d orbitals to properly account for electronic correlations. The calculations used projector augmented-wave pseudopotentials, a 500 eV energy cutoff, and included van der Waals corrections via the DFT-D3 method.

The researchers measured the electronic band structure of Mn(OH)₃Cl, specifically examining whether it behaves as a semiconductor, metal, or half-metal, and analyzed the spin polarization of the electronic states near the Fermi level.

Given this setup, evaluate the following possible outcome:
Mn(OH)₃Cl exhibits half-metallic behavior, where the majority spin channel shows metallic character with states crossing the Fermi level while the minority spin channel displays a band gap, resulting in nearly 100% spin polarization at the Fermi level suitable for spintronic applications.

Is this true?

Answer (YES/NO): YES